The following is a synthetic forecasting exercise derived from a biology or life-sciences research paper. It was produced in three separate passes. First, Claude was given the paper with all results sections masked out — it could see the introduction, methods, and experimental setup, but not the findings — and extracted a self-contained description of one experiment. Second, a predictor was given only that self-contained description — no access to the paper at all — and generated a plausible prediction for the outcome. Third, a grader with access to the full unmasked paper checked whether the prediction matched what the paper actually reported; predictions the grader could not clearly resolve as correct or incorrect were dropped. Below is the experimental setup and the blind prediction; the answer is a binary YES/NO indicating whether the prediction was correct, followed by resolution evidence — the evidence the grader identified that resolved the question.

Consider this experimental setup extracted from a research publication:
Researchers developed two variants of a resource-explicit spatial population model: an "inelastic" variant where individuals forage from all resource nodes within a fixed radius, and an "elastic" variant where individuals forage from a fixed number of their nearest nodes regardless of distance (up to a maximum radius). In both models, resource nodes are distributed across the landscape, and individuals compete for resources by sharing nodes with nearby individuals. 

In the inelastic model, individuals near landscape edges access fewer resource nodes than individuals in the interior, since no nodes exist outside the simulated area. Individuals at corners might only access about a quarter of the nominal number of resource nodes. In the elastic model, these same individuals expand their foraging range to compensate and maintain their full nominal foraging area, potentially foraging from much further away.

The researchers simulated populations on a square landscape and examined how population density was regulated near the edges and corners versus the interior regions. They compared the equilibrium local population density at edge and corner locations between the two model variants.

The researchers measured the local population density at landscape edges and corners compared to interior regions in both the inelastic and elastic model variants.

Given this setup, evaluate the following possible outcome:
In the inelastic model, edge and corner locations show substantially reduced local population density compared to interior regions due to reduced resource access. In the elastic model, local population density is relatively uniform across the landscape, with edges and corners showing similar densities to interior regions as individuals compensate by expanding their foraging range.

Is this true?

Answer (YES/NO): NO